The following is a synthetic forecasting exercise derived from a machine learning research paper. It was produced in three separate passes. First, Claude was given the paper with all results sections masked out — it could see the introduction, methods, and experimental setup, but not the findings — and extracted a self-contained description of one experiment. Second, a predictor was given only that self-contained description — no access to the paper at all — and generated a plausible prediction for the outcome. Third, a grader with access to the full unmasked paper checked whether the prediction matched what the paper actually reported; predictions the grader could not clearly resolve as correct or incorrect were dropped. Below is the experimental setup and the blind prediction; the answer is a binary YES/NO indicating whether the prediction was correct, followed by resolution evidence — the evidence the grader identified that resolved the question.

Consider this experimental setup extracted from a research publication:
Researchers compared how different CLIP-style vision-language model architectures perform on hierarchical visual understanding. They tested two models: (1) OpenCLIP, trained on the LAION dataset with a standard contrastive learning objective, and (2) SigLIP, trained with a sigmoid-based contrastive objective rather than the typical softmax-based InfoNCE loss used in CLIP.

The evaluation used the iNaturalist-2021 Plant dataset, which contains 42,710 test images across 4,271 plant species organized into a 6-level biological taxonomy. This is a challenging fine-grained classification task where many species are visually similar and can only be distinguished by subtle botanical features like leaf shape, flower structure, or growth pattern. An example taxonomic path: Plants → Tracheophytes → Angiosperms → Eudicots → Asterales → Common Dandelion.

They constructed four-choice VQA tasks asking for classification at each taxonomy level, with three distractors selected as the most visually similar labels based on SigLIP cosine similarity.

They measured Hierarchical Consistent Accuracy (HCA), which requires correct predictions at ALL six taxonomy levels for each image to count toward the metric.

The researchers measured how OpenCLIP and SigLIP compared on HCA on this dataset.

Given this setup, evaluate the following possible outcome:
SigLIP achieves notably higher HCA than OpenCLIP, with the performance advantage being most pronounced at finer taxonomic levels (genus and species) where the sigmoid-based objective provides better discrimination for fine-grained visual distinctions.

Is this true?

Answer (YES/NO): NO